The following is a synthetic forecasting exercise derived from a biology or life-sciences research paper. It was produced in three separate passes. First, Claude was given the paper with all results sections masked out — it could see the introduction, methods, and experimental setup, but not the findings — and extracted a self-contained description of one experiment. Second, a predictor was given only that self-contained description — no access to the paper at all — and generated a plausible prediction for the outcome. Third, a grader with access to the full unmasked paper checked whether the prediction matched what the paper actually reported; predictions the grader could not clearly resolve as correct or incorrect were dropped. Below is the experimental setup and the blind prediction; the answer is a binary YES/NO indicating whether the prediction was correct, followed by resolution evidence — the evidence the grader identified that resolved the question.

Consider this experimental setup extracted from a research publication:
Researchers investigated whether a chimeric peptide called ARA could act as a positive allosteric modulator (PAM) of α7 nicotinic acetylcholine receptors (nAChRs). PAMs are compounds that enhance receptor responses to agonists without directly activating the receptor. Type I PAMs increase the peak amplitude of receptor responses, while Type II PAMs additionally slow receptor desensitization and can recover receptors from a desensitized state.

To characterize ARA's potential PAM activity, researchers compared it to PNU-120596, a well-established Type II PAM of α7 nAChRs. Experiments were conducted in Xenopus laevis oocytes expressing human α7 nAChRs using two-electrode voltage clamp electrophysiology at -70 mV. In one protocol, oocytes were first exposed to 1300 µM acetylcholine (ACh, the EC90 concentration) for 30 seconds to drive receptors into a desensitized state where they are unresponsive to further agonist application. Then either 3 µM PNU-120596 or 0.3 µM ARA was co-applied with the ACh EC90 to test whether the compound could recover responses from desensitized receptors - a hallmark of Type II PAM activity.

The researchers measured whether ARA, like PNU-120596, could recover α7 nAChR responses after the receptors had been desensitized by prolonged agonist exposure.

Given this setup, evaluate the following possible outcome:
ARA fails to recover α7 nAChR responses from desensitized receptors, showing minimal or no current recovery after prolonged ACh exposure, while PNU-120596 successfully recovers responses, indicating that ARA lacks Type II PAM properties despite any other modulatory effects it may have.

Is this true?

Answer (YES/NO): YES